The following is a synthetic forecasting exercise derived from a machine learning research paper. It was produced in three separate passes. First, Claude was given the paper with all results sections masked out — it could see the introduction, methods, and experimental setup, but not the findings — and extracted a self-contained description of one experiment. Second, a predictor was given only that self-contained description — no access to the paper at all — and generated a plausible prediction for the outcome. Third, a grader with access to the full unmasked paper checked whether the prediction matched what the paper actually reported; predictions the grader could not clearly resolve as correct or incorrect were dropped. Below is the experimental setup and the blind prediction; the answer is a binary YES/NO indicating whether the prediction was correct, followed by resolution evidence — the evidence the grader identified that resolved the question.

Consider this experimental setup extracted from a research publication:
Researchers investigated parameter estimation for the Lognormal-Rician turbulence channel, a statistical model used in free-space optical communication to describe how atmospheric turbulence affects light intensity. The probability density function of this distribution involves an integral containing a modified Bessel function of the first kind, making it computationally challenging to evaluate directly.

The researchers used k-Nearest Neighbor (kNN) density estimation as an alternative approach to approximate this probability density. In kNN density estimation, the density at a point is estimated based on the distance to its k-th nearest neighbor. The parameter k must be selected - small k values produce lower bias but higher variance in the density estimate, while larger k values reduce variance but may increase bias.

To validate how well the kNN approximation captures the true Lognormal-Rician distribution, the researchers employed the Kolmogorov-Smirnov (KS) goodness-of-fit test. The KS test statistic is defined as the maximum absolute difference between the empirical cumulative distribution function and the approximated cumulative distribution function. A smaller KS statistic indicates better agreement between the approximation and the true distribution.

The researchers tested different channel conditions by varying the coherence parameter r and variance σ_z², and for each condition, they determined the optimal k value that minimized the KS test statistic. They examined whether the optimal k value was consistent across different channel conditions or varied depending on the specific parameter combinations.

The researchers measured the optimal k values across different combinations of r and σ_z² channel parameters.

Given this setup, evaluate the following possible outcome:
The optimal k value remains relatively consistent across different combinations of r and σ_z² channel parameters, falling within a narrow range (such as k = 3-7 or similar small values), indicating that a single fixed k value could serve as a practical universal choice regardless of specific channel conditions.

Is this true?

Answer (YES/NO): NO